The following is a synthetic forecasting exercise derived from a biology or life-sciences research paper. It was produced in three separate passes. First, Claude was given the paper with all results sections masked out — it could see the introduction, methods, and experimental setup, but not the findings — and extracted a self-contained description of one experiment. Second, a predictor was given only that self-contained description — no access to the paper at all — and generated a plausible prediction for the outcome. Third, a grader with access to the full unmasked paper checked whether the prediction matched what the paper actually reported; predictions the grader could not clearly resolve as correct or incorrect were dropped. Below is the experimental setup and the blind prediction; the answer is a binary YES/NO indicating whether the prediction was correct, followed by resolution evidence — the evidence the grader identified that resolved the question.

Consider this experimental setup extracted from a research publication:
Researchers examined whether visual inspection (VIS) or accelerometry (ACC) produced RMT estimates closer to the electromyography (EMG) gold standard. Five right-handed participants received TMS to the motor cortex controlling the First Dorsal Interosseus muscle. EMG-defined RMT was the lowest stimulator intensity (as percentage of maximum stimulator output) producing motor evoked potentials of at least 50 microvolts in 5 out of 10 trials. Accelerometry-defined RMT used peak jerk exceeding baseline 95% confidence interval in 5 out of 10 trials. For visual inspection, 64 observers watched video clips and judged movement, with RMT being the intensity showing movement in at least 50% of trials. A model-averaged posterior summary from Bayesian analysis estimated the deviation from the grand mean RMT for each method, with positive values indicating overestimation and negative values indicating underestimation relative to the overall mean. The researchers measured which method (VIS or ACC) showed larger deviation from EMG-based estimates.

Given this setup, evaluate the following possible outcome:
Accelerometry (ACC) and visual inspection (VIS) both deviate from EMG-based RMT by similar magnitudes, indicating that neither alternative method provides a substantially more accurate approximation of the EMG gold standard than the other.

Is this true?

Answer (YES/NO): YES